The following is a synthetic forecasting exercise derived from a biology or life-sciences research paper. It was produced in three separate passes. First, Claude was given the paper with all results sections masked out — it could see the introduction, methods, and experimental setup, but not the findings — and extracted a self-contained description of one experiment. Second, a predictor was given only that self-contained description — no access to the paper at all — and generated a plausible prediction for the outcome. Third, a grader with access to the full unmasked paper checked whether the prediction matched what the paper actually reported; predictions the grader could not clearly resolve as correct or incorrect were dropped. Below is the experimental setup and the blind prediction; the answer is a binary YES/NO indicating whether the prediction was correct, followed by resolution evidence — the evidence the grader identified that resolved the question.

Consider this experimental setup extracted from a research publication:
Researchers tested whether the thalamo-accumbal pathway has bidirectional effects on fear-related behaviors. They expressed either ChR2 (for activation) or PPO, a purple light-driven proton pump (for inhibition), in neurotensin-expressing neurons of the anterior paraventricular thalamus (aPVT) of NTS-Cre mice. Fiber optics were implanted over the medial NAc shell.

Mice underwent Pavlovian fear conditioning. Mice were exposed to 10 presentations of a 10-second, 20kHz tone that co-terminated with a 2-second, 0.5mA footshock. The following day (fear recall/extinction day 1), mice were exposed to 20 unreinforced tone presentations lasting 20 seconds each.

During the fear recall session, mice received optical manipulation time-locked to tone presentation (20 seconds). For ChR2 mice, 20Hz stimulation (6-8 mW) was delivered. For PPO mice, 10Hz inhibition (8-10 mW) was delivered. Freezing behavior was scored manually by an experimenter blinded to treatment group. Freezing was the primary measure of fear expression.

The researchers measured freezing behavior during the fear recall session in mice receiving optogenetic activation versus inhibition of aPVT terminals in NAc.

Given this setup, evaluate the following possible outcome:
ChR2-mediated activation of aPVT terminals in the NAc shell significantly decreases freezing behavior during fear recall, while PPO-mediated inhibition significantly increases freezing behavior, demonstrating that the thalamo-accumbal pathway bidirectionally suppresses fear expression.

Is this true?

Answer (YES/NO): NO